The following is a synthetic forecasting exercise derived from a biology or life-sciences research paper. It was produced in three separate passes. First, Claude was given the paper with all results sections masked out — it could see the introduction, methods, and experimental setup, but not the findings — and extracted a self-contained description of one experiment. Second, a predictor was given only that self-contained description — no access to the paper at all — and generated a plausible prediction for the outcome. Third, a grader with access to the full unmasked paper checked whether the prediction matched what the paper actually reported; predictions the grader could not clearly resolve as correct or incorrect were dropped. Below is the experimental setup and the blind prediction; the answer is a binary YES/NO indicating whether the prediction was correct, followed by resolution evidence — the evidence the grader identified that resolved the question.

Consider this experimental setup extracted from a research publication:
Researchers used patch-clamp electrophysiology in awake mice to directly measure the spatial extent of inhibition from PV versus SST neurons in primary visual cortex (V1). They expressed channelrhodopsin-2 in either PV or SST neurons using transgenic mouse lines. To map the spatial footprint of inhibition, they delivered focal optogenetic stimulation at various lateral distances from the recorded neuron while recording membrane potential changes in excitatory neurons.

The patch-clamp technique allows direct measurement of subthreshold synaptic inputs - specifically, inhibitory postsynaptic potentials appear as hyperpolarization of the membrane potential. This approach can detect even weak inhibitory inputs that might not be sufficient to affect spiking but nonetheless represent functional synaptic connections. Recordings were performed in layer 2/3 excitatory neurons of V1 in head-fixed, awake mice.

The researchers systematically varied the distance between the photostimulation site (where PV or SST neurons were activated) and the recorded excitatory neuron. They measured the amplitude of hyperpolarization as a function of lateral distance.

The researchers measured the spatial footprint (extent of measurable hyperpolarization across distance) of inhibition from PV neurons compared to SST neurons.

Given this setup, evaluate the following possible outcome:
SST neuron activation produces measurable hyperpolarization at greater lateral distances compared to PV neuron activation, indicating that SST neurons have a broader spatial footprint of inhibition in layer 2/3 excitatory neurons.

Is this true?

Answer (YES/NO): YES